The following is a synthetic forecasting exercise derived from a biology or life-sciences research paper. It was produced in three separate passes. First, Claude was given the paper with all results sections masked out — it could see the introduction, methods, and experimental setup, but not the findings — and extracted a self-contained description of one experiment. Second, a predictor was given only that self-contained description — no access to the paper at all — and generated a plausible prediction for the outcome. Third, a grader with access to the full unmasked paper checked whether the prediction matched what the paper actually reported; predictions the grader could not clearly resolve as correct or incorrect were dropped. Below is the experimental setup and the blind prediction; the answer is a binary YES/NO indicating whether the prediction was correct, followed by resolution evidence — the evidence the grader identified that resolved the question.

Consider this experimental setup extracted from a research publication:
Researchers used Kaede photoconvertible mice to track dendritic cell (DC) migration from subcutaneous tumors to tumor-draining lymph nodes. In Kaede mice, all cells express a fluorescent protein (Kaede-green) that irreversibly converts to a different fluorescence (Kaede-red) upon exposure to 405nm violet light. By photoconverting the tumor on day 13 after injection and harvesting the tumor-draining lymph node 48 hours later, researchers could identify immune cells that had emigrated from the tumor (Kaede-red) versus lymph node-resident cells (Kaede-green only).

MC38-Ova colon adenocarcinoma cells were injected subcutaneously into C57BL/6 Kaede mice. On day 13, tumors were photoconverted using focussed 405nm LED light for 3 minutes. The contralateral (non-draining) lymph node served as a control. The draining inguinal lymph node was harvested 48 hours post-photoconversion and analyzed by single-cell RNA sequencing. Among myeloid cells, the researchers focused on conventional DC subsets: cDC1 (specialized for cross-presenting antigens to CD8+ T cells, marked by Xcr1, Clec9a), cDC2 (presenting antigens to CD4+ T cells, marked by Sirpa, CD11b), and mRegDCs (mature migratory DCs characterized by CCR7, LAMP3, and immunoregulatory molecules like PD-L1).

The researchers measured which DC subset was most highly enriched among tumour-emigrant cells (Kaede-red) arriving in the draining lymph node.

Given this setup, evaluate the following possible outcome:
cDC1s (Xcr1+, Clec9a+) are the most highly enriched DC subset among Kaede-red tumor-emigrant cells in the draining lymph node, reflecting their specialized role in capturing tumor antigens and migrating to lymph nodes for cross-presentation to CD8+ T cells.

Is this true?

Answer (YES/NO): NO